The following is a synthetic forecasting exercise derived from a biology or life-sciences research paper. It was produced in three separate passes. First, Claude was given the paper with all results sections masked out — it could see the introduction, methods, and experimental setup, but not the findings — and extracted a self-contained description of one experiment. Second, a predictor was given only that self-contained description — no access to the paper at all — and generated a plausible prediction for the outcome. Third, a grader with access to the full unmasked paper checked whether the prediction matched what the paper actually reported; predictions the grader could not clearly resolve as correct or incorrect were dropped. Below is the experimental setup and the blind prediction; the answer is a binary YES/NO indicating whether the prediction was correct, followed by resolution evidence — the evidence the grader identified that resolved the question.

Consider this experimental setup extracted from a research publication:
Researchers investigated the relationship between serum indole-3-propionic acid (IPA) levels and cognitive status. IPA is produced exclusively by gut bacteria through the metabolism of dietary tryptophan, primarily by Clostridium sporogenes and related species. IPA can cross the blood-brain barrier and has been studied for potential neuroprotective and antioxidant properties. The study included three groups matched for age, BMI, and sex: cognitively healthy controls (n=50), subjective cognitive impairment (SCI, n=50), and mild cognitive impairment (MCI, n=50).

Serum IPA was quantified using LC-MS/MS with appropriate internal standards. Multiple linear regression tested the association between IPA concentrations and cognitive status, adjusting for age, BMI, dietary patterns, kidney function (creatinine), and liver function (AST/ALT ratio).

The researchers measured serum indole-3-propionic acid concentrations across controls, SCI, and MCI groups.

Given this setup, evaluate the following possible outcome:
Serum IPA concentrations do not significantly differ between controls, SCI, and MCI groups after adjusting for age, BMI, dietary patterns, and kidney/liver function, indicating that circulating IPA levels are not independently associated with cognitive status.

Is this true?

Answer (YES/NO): NO